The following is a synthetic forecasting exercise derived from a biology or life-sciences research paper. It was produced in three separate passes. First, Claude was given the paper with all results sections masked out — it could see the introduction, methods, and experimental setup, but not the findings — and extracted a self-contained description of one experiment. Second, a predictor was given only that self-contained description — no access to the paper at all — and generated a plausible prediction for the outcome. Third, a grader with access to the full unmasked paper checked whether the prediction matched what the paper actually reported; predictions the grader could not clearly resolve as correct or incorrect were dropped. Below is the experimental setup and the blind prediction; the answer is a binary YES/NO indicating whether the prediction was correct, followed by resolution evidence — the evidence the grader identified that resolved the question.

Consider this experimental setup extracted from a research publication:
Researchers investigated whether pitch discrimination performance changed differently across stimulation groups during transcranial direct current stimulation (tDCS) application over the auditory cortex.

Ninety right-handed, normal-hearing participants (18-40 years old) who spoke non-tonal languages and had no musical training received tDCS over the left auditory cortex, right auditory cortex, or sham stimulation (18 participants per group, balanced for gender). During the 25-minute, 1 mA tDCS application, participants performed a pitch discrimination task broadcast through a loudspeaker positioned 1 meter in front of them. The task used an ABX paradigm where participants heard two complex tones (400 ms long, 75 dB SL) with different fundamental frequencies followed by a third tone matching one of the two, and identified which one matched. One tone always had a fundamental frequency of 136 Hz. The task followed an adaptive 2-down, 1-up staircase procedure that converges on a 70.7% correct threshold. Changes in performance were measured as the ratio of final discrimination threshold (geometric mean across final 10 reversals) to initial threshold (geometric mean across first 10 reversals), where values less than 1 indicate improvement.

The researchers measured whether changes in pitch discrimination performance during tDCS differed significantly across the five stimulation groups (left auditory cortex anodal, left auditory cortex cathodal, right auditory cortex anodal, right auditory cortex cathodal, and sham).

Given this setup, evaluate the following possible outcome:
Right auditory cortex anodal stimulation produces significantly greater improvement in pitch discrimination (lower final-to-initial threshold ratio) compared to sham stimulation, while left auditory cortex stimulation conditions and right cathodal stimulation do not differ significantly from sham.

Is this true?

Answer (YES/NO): NO